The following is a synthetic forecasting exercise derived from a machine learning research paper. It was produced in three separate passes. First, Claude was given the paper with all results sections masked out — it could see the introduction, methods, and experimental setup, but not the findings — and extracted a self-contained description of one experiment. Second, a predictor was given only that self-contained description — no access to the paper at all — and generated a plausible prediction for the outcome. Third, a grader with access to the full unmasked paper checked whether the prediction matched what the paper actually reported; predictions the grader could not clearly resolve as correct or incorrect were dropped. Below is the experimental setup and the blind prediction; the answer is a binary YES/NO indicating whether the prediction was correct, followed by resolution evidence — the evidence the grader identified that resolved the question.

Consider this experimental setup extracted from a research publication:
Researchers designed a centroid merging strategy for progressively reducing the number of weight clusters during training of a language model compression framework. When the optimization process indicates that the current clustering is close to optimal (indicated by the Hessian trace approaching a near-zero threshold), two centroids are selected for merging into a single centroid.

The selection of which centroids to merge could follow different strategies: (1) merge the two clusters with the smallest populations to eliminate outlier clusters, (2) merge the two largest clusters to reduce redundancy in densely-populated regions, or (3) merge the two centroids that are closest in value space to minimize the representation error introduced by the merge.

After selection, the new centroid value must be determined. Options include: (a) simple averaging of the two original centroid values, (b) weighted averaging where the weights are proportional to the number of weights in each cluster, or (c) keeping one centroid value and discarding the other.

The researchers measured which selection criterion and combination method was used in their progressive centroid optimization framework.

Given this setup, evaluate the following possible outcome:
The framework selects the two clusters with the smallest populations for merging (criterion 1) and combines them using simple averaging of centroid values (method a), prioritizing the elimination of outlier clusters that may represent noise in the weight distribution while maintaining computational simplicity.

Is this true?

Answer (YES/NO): NO